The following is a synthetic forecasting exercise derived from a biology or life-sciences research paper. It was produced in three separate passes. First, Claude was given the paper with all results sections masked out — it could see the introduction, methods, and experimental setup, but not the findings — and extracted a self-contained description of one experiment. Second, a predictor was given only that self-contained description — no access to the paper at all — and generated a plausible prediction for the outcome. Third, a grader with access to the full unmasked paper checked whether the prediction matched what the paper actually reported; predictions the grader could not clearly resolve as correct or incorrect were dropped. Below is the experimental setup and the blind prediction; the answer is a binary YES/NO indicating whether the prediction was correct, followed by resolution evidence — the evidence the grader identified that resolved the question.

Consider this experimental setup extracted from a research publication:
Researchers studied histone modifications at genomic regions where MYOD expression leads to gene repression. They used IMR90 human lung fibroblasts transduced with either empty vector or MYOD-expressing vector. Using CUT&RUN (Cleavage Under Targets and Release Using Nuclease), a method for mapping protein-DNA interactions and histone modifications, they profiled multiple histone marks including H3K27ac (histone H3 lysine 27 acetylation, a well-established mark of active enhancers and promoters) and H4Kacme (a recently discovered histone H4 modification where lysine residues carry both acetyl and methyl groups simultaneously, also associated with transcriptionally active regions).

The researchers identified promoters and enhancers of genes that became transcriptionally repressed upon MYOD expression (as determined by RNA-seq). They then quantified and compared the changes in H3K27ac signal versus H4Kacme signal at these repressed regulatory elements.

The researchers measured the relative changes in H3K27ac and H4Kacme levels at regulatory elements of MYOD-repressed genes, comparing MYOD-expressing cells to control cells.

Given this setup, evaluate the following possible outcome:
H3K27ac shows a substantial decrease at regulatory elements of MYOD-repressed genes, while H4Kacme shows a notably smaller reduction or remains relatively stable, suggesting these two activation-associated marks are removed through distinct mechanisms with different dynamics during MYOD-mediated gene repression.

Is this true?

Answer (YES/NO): NO